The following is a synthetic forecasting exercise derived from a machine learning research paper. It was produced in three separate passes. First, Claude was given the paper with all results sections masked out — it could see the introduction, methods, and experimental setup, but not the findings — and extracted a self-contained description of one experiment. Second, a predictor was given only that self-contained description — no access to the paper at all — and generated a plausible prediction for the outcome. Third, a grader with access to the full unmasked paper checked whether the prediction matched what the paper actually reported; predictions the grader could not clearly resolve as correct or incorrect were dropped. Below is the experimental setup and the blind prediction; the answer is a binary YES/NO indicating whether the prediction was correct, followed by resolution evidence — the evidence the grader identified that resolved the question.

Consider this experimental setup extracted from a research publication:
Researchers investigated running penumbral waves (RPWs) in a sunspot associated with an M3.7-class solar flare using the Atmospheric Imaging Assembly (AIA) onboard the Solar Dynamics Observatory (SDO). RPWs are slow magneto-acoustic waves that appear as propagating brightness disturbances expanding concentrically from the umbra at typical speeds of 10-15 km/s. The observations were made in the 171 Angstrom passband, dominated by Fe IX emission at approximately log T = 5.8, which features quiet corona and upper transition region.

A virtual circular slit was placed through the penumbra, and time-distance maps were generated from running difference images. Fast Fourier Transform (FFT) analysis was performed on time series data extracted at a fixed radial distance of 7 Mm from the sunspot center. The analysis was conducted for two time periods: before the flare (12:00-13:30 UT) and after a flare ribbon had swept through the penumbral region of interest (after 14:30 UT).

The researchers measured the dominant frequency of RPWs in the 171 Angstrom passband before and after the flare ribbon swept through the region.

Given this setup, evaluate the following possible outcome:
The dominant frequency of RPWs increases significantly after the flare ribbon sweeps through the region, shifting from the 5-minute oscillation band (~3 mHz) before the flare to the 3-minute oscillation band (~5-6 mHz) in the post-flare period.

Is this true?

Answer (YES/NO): NO